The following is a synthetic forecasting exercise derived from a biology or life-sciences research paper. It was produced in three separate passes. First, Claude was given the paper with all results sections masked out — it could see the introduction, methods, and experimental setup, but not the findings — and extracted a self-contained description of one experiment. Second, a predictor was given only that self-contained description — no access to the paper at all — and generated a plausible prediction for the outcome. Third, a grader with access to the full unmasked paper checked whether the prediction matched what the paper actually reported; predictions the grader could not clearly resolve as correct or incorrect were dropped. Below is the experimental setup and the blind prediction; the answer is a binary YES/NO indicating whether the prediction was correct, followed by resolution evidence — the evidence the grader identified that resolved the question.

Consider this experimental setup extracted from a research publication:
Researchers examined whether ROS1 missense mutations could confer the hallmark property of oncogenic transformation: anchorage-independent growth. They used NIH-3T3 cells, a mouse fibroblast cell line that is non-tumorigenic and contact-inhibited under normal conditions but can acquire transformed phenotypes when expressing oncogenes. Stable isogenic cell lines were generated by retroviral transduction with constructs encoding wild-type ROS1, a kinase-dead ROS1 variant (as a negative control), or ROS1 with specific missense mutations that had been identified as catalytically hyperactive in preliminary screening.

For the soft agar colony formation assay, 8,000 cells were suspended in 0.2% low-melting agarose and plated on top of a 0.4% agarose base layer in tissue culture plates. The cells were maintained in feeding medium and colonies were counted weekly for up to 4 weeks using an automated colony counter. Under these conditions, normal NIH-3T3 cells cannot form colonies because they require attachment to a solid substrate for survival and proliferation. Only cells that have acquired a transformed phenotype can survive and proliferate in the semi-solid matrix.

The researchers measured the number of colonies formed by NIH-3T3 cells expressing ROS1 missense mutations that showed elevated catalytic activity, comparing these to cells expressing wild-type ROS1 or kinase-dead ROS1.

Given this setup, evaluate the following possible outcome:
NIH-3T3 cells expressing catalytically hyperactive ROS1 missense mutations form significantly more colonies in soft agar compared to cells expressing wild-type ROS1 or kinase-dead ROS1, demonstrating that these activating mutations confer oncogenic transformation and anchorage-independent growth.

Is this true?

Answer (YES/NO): NO